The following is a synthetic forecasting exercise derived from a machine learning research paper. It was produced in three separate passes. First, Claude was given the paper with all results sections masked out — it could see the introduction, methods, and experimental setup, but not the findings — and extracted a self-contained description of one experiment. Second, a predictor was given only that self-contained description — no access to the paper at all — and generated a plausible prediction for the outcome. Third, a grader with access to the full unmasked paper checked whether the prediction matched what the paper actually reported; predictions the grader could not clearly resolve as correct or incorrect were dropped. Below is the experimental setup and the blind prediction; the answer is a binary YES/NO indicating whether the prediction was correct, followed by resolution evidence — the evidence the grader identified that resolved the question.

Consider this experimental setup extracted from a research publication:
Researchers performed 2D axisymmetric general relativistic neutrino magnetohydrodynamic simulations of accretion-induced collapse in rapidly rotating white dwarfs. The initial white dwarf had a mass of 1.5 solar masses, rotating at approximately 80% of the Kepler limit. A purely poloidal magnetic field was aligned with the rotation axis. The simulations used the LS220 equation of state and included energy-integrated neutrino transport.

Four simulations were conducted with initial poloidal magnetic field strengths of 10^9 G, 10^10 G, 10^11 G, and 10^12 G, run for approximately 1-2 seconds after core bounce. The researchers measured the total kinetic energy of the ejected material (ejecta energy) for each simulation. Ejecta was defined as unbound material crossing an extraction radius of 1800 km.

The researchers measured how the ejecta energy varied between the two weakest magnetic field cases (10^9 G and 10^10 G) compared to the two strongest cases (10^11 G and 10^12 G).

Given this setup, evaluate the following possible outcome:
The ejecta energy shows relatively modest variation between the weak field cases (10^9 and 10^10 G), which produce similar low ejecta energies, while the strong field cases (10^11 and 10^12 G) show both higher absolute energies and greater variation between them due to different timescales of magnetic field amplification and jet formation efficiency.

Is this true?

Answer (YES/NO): NO